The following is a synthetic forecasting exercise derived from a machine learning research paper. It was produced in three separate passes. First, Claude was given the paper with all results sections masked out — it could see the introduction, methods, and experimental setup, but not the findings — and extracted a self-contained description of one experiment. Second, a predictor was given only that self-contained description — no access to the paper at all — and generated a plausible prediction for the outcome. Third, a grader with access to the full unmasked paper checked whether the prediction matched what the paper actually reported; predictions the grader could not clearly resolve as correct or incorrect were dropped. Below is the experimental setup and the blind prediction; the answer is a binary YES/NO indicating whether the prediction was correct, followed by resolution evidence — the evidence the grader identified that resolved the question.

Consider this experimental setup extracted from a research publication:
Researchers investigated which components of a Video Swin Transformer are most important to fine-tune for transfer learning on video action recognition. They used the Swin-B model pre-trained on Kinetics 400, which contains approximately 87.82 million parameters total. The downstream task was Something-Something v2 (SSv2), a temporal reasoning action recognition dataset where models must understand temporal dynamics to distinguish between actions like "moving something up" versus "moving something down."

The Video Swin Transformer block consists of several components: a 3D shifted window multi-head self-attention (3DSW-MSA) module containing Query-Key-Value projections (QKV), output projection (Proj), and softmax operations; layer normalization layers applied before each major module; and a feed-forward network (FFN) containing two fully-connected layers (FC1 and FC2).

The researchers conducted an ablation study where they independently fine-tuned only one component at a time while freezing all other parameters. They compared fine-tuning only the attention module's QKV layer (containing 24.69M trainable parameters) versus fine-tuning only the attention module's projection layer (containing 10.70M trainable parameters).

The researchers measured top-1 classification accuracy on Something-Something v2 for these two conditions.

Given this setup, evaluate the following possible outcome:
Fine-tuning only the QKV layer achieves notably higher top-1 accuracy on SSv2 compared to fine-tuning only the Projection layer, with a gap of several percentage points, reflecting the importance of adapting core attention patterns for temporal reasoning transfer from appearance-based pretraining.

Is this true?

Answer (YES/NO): NO